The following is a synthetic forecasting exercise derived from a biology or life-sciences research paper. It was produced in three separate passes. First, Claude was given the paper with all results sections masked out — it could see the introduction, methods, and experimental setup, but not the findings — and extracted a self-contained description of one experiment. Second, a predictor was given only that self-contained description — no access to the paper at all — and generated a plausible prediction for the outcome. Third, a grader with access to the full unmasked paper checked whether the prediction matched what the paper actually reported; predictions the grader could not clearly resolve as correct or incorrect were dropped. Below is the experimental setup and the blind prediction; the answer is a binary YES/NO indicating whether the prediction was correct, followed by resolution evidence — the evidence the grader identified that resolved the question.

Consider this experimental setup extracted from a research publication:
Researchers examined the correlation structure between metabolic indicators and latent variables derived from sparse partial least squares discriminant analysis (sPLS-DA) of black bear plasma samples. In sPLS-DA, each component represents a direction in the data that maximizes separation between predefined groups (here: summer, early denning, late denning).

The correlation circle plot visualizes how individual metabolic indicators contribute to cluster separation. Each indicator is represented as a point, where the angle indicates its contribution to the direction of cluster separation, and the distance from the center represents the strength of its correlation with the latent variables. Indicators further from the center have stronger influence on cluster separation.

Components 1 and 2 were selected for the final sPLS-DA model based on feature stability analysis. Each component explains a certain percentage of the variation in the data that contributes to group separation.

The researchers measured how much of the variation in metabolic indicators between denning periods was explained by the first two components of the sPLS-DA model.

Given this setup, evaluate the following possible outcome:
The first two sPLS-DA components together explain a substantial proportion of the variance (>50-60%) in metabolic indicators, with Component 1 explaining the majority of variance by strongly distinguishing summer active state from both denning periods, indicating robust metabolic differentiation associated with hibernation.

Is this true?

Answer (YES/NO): NO